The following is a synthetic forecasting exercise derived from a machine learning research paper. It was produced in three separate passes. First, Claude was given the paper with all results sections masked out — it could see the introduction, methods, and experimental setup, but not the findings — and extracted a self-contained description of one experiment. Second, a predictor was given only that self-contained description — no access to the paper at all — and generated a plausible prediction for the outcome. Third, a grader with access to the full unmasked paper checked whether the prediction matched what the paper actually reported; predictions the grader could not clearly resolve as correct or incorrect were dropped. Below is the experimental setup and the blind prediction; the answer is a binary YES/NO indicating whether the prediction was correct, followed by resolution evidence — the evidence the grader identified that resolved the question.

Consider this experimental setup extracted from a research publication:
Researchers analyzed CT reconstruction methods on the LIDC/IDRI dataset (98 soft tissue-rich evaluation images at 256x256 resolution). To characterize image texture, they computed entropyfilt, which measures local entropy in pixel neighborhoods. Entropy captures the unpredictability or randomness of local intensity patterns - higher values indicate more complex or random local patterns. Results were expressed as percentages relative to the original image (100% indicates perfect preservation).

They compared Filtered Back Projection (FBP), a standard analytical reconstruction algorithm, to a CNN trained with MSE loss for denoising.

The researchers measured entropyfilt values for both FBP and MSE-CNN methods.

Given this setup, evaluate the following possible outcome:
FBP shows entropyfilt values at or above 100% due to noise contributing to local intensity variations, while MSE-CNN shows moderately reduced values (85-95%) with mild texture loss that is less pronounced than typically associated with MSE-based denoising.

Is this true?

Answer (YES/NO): NO